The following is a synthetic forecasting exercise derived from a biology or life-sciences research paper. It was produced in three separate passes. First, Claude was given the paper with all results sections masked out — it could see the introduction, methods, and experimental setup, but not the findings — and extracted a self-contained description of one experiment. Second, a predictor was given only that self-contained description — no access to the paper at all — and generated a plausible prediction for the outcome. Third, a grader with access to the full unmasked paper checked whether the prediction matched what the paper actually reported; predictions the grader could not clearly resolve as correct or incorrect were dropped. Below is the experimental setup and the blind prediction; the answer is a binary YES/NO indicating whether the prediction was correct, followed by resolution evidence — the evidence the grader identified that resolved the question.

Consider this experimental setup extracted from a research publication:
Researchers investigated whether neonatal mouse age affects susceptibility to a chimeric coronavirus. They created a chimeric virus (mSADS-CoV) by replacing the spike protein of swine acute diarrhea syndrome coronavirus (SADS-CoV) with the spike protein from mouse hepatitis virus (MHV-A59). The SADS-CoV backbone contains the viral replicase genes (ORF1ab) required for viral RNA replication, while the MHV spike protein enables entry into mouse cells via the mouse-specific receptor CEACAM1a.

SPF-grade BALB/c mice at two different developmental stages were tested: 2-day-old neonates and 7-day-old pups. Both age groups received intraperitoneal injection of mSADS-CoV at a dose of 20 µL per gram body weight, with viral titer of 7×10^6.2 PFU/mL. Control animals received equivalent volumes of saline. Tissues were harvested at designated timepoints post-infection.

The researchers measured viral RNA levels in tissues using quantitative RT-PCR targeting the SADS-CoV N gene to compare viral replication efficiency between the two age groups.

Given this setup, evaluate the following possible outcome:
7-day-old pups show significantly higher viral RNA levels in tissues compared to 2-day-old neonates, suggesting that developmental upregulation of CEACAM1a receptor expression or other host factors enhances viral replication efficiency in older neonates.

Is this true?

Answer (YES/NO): NO